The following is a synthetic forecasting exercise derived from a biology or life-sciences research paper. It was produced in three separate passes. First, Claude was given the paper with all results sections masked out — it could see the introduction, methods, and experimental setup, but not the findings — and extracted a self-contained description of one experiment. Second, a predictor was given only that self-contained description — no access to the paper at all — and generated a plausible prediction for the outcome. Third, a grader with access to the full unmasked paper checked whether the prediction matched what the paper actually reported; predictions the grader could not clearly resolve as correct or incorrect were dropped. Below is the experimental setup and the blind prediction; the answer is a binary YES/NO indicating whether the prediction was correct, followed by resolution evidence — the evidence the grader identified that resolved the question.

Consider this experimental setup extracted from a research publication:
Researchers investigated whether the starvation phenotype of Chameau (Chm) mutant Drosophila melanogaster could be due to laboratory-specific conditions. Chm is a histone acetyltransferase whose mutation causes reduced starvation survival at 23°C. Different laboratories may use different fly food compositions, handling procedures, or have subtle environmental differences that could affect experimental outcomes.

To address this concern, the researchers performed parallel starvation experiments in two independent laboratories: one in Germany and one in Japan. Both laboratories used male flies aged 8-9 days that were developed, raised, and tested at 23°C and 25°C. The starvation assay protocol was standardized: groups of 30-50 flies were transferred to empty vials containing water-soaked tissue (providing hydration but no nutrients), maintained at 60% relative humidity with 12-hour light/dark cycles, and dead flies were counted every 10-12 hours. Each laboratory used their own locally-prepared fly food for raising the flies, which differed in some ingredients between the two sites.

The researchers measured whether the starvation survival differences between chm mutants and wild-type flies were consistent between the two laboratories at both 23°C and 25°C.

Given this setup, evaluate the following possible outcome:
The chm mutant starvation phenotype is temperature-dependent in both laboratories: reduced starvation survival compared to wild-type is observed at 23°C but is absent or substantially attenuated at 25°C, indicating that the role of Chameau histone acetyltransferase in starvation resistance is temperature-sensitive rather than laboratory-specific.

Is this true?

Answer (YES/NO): YES